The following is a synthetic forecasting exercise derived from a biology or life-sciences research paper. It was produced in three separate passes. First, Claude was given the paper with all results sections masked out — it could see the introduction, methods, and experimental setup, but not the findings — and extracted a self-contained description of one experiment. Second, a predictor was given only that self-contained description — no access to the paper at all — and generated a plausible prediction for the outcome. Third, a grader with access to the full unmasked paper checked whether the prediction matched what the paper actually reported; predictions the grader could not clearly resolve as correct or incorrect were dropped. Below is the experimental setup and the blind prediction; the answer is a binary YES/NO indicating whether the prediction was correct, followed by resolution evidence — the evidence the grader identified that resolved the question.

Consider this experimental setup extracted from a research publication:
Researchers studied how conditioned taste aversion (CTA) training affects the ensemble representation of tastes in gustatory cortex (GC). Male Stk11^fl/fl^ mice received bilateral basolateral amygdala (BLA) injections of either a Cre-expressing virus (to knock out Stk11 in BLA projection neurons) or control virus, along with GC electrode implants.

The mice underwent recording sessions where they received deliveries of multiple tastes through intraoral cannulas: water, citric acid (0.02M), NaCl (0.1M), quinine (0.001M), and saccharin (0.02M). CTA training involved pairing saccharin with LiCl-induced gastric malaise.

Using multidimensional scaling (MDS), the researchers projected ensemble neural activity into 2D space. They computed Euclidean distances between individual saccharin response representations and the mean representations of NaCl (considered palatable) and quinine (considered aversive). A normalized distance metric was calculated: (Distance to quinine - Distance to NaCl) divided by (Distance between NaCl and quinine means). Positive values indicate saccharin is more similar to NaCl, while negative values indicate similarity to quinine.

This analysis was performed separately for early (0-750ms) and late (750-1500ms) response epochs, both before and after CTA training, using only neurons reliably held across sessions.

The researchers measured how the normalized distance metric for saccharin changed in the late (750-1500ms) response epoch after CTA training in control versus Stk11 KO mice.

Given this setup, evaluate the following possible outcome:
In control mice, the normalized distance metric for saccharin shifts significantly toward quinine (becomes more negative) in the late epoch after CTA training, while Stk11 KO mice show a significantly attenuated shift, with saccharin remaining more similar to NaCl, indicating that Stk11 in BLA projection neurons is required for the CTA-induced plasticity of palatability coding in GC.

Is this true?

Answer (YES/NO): NO